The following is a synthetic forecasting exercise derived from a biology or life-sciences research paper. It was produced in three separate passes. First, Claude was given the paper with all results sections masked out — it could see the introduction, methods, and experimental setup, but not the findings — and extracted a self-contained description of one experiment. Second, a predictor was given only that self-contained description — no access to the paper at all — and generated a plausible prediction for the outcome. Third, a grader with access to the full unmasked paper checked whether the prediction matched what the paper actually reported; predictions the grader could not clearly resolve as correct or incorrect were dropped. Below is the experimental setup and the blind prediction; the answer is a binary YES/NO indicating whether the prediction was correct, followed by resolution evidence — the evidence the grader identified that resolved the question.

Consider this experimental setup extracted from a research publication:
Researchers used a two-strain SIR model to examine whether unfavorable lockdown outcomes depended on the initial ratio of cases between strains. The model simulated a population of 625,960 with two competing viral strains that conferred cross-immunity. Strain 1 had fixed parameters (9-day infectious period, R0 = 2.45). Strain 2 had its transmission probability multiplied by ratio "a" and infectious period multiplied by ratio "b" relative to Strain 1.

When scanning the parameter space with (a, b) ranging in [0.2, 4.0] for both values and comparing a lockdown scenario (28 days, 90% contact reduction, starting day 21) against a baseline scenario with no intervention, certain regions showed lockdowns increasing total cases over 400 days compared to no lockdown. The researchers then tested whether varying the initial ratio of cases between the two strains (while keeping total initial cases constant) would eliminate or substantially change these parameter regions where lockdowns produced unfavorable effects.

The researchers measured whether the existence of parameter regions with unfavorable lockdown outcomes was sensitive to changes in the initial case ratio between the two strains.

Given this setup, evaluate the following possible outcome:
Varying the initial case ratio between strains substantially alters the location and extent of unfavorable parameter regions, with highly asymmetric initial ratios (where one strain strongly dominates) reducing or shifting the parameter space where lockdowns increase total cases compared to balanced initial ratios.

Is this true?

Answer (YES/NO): NO